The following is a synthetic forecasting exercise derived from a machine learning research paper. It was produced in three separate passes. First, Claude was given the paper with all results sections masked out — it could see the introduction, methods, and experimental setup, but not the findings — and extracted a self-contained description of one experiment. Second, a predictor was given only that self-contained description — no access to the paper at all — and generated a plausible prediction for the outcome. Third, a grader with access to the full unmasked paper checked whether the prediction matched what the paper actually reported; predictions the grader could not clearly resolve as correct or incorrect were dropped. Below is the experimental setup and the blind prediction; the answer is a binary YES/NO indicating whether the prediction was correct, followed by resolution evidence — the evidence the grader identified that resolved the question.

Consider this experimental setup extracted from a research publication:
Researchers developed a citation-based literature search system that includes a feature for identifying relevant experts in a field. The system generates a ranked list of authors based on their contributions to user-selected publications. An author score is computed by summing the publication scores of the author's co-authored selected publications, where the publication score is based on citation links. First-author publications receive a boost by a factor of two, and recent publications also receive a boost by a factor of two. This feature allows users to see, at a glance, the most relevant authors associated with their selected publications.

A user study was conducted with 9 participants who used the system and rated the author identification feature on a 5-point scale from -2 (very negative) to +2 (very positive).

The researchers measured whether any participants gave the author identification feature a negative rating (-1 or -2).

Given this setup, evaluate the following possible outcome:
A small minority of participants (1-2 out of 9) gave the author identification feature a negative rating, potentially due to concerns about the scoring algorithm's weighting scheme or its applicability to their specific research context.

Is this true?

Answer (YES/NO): YES